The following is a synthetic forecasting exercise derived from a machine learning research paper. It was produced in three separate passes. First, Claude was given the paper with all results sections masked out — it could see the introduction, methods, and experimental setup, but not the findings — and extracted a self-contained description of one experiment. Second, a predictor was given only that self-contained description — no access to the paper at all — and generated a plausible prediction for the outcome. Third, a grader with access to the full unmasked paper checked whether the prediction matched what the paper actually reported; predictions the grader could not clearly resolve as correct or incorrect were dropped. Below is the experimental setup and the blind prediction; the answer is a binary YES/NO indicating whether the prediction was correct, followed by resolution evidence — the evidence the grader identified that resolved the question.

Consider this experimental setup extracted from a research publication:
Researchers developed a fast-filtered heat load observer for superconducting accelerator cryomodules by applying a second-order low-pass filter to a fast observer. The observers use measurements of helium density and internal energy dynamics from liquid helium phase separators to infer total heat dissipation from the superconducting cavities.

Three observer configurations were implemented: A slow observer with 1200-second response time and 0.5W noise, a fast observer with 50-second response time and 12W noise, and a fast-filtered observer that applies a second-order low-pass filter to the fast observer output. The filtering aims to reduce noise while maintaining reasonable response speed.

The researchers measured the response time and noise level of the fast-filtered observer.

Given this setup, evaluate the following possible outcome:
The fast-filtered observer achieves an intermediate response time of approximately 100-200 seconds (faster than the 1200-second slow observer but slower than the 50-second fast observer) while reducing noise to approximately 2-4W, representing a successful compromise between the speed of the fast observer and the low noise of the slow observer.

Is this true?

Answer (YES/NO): YES